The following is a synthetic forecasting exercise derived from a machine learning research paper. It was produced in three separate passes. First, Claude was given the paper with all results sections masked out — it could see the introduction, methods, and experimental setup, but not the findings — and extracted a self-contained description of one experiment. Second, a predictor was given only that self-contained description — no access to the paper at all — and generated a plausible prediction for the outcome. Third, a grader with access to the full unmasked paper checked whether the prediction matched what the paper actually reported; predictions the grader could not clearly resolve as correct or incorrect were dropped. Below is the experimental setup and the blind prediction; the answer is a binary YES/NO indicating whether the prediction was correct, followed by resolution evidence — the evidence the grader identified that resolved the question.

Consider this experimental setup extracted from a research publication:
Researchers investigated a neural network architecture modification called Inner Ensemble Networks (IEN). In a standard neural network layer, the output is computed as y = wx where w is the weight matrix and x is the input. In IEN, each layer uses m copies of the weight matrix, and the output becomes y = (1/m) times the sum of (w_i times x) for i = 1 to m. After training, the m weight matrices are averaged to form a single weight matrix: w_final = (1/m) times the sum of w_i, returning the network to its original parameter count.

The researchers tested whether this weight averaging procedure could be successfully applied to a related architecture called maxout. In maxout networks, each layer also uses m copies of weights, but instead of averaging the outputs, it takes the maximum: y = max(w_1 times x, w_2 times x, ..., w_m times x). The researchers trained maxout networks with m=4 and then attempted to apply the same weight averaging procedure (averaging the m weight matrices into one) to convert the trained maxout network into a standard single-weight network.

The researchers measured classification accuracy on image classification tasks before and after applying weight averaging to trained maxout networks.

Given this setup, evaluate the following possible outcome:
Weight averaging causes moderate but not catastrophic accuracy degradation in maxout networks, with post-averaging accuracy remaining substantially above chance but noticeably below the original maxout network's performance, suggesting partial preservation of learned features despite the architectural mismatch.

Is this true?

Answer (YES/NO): NO